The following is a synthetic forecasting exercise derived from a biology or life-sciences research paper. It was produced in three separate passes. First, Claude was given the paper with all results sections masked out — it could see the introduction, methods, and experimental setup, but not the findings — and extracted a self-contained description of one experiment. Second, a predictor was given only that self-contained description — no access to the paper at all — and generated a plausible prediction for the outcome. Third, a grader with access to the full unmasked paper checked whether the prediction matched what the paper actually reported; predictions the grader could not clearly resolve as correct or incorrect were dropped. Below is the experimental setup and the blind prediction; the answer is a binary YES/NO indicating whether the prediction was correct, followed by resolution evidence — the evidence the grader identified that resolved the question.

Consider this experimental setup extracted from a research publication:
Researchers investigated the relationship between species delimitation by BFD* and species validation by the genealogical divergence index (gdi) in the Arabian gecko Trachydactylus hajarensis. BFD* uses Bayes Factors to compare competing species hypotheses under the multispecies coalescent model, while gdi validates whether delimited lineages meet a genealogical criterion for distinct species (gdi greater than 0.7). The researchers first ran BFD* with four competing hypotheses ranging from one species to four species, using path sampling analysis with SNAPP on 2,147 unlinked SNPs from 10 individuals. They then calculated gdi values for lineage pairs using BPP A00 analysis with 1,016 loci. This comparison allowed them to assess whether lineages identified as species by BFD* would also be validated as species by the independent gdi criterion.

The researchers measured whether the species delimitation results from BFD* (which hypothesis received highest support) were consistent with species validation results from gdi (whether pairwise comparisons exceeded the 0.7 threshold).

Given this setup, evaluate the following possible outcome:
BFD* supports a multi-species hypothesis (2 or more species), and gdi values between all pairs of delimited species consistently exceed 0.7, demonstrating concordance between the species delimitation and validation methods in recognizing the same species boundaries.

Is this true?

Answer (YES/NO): NO